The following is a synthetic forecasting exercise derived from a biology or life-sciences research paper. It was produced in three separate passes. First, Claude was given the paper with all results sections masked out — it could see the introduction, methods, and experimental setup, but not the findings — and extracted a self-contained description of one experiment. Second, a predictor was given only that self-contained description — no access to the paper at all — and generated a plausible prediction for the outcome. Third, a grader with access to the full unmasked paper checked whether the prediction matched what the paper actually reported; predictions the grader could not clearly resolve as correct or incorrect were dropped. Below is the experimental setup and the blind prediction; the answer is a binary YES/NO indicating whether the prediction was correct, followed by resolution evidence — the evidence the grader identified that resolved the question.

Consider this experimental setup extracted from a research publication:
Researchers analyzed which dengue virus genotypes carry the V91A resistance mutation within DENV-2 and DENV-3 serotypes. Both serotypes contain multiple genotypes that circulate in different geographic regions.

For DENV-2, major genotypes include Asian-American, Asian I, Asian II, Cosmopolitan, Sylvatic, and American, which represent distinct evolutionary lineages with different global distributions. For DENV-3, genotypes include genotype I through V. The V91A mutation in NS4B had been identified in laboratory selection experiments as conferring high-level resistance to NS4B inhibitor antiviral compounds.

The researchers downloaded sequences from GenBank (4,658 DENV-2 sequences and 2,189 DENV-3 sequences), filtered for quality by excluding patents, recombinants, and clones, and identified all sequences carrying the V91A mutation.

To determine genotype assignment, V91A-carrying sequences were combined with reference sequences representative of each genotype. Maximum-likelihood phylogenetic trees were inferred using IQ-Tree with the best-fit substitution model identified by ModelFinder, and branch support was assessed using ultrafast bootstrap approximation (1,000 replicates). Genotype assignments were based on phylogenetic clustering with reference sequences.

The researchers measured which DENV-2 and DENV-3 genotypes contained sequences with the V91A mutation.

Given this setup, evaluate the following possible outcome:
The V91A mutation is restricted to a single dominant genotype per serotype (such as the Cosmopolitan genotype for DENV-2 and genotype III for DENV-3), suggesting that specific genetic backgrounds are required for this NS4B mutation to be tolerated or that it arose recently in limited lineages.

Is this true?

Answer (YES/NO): NO